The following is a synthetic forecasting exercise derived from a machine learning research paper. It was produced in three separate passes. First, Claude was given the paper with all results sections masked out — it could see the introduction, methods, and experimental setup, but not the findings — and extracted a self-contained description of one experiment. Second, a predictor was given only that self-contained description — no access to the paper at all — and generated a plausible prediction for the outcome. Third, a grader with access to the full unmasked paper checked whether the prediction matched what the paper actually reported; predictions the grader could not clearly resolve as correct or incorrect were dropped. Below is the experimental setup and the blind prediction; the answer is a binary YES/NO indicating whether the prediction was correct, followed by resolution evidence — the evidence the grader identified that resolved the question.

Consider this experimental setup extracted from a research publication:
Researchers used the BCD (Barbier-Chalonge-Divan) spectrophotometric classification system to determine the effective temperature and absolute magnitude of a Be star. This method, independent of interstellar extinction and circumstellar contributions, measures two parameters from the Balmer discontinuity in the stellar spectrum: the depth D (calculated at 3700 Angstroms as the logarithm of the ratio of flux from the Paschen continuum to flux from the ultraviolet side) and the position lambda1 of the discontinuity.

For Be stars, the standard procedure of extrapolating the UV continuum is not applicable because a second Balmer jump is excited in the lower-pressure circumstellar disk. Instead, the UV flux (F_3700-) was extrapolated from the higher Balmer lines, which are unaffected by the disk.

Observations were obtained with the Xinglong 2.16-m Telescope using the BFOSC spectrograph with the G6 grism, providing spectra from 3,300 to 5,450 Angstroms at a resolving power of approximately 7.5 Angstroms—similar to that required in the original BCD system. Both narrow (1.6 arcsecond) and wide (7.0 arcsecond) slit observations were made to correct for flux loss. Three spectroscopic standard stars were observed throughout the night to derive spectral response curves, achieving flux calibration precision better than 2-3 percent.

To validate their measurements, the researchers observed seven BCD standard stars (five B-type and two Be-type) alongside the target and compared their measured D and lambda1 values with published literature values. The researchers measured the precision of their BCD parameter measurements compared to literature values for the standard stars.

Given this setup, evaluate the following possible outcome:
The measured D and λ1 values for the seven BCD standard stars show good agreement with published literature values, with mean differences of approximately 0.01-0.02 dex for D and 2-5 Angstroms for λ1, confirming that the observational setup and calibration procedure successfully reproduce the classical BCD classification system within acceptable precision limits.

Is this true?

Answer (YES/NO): NO